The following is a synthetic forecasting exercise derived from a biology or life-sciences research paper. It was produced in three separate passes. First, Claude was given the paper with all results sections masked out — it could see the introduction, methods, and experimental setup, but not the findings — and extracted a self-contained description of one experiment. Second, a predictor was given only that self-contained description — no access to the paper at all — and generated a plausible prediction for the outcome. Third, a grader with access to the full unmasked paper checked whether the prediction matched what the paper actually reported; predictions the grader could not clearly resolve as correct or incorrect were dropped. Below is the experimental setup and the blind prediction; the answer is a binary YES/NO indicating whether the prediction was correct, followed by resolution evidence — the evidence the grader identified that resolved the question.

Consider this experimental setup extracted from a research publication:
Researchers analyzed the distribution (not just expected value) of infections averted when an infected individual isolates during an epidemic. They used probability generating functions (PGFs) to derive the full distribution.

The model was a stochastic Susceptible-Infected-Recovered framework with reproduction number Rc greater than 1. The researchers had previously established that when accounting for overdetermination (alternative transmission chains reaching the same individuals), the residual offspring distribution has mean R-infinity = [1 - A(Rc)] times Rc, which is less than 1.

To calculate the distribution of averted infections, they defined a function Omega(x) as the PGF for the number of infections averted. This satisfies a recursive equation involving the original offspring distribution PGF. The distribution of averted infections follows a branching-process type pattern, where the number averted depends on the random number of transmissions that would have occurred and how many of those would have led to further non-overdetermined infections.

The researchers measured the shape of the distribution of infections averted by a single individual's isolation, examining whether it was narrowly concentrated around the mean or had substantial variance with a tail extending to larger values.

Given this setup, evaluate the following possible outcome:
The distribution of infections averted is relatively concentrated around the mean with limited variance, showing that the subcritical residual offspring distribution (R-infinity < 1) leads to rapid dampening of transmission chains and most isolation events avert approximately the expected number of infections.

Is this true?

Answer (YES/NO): NO